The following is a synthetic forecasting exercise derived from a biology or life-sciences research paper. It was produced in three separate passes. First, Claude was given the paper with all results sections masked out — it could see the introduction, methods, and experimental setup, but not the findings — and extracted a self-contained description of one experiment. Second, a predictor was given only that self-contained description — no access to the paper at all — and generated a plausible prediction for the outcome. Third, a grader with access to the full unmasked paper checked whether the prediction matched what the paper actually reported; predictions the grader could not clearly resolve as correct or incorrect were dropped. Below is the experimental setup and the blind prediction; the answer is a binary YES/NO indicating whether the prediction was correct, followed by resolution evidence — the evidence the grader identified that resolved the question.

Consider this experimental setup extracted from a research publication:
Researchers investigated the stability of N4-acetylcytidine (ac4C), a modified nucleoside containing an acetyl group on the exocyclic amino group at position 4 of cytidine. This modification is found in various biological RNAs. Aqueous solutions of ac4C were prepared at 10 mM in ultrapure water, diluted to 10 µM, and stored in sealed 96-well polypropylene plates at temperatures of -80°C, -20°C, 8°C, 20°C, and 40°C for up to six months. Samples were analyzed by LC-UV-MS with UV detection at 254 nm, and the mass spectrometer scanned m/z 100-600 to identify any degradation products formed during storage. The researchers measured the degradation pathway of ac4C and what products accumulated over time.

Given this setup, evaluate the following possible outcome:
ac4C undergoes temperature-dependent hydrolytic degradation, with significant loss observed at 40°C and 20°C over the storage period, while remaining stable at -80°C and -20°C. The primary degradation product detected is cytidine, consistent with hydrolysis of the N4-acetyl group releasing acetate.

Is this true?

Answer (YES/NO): YES